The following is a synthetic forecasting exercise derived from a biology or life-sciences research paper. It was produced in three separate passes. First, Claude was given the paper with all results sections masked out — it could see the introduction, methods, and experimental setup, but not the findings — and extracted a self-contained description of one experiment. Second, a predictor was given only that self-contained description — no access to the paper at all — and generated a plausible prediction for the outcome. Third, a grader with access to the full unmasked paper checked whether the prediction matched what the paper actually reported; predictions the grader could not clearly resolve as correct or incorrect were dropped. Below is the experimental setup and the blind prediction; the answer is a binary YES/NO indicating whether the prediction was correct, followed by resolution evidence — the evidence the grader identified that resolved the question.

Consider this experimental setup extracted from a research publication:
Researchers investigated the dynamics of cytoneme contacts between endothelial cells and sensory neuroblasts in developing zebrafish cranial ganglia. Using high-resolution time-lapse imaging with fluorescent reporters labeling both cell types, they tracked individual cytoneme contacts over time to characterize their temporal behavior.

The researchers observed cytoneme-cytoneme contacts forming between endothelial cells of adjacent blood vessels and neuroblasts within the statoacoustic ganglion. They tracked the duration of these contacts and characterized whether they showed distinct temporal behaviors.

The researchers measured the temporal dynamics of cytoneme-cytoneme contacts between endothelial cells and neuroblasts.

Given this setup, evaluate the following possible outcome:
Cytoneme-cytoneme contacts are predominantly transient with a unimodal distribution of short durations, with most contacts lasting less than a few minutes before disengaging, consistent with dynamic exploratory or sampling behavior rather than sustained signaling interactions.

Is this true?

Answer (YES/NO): NO